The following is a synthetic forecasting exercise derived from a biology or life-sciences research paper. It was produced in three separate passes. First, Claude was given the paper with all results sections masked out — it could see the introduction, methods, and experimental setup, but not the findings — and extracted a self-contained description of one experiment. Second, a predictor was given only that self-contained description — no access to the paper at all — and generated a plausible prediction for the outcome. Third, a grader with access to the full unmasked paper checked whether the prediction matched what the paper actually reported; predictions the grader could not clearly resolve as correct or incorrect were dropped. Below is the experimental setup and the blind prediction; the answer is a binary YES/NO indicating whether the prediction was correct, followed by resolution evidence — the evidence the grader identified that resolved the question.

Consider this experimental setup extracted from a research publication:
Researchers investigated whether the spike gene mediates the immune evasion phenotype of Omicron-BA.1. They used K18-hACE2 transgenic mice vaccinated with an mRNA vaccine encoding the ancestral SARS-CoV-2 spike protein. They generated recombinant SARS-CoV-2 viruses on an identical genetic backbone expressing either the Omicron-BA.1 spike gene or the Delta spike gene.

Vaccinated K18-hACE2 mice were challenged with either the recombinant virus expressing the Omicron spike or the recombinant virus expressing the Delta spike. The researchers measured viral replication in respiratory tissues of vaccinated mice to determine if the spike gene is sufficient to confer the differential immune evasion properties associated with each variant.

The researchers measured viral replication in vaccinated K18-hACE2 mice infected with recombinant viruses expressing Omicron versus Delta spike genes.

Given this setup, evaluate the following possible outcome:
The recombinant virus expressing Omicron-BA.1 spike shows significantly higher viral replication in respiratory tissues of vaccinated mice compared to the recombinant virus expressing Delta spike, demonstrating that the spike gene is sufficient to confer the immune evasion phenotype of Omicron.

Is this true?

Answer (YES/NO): NO